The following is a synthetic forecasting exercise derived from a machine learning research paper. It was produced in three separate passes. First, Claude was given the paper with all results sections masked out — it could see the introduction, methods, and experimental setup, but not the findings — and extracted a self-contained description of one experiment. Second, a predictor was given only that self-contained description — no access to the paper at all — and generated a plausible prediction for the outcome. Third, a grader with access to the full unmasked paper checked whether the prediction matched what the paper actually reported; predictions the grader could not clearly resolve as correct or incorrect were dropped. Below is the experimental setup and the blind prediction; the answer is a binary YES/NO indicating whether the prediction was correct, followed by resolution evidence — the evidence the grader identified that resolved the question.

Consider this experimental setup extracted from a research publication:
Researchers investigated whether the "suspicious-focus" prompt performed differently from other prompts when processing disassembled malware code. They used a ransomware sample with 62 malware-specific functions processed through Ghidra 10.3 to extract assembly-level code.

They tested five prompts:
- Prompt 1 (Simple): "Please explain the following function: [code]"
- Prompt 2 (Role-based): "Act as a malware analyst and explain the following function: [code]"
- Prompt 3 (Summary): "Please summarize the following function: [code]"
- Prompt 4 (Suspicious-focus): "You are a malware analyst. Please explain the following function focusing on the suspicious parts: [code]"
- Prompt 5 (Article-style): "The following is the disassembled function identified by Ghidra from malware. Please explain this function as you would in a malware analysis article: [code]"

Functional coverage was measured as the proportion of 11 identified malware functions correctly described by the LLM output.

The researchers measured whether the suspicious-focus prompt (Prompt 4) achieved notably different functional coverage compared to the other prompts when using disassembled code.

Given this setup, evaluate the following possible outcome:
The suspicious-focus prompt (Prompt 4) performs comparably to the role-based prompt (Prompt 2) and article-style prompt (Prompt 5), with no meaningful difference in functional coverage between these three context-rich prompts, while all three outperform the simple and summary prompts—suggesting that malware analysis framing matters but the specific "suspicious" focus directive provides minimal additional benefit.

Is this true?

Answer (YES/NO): NO